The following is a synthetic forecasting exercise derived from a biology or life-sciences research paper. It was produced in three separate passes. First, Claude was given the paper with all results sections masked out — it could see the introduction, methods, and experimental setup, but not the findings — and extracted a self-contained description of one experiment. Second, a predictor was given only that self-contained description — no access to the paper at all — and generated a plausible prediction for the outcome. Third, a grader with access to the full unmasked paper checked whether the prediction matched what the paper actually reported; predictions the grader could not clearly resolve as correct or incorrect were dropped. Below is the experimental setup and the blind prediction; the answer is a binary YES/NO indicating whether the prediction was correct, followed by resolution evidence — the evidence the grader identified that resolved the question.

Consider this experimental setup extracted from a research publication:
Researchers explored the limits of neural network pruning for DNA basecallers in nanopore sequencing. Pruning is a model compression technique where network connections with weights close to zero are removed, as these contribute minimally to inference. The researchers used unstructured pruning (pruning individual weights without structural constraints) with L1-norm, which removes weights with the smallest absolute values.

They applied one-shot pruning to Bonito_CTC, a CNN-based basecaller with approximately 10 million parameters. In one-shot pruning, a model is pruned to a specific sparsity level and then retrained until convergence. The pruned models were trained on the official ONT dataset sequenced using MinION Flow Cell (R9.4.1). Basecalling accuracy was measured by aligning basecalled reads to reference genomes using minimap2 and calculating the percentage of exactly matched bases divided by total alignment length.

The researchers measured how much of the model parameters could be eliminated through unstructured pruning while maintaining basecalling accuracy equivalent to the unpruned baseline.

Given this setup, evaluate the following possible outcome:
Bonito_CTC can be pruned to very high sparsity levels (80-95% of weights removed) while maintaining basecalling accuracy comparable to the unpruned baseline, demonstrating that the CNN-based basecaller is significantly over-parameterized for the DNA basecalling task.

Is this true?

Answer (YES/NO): YES